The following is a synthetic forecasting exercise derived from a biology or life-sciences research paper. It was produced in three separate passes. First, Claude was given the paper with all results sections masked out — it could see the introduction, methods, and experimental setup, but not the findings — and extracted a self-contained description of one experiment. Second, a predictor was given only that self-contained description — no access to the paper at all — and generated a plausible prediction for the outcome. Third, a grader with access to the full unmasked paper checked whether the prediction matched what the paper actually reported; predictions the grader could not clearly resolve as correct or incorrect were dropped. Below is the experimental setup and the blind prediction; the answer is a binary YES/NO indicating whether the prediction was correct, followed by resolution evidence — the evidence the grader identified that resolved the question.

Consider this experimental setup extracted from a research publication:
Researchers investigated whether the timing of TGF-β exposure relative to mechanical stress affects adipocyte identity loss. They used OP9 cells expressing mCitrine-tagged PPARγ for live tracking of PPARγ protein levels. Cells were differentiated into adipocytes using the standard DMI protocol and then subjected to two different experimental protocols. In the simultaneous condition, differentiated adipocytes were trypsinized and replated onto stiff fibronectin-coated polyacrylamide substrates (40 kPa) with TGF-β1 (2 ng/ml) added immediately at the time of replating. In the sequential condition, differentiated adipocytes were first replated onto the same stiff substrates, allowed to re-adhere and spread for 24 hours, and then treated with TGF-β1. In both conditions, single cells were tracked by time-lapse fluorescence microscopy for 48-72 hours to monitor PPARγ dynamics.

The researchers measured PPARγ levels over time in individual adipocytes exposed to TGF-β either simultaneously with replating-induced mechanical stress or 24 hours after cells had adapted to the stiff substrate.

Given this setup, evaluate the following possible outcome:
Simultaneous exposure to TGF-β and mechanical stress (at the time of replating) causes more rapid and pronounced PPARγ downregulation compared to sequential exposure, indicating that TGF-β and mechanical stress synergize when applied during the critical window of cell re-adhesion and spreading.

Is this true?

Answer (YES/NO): YES